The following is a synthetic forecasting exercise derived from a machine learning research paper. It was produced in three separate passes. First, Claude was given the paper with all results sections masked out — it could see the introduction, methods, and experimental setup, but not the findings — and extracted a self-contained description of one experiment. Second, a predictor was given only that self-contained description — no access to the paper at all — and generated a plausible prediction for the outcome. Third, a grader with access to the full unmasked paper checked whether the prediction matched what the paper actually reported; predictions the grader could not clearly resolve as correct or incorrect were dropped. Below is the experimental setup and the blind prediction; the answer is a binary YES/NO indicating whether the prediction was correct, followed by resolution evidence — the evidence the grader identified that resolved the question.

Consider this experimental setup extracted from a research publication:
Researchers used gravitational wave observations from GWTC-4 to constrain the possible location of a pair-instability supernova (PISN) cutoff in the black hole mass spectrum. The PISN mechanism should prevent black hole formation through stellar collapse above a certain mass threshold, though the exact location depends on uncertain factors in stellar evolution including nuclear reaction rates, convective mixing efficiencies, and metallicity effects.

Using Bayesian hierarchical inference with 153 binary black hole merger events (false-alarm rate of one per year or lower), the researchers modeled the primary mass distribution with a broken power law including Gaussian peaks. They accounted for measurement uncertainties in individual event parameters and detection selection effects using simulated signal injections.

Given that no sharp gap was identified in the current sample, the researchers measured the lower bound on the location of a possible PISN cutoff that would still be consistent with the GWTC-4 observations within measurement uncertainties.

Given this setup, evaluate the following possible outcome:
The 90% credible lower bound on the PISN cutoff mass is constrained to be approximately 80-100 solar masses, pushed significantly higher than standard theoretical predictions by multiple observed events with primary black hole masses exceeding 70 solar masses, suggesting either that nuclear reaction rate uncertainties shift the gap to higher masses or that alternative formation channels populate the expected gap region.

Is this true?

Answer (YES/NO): NO